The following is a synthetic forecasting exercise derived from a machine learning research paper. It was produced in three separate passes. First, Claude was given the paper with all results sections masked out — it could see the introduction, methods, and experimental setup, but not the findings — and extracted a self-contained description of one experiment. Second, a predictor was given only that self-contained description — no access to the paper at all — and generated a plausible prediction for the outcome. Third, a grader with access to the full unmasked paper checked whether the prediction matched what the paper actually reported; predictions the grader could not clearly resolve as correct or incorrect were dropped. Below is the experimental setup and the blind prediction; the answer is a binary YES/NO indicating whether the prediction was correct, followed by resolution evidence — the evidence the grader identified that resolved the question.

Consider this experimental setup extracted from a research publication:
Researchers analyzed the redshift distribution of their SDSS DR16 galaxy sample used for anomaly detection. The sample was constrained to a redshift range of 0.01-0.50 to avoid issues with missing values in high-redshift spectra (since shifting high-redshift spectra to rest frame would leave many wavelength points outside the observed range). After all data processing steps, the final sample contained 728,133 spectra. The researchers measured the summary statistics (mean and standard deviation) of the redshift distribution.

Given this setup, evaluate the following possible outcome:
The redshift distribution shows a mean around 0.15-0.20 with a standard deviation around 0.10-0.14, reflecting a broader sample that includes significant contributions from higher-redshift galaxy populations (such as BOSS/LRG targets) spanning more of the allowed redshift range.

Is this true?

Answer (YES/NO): NO